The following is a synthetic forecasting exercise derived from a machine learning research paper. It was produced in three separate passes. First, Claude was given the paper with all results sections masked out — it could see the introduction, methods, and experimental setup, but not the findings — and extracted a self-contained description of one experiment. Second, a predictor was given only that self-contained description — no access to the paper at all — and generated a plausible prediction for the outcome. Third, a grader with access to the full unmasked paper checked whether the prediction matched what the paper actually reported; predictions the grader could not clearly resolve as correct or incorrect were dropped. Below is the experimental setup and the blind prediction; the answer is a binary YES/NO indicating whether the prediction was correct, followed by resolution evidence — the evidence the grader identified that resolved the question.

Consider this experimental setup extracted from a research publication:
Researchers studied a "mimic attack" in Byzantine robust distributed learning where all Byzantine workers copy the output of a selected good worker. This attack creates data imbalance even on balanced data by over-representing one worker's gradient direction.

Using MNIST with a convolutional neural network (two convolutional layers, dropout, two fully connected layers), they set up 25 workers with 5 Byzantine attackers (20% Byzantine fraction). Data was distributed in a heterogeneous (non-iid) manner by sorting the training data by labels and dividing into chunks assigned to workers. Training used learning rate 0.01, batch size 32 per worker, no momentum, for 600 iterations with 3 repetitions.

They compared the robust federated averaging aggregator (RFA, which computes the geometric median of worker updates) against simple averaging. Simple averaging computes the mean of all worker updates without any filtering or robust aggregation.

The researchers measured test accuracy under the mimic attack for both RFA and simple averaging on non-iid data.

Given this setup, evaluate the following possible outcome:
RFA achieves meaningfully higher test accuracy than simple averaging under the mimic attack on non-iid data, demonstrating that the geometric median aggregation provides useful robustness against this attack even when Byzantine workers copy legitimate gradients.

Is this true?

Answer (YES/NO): NO